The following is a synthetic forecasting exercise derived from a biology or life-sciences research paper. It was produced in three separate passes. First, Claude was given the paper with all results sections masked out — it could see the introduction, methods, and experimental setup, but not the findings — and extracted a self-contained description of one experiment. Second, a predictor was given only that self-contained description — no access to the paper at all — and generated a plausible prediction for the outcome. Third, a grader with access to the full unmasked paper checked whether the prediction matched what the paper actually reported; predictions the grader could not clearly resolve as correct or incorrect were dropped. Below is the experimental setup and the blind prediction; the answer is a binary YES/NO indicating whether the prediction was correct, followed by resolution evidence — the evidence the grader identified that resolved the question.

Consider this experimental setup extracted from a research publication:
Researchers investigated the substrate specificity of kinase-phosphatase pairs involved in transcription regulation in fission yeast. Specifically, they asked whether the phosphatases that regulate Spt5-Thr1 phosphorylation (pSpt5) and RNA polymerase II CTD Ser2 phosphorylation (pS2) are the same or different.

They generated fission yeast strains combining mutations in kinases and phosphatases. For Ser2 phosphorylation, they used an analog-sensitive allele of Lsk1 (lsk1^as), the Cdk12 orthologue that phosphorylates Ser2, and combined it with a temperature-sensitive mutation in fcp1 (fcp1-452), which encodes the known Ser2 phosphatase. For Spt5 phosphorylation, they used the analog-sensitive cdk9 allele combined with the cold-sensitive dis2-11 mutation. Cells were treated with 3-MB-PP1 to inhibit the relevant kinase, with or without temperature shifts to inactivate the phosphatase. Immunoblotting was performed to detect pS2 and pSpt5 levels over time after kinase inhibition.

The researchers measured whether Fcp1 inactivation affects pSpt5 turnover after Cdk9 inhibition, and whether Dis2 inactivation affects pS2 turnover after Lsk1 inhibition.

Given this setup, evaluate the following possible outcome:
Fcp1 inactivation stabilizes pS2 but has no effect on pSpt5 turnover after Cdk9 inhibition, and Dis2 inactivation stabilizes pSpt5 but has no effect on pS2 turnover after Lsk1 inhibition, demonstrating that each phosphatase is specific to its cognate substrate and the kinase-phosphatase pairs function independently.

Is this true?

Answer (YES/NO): YES